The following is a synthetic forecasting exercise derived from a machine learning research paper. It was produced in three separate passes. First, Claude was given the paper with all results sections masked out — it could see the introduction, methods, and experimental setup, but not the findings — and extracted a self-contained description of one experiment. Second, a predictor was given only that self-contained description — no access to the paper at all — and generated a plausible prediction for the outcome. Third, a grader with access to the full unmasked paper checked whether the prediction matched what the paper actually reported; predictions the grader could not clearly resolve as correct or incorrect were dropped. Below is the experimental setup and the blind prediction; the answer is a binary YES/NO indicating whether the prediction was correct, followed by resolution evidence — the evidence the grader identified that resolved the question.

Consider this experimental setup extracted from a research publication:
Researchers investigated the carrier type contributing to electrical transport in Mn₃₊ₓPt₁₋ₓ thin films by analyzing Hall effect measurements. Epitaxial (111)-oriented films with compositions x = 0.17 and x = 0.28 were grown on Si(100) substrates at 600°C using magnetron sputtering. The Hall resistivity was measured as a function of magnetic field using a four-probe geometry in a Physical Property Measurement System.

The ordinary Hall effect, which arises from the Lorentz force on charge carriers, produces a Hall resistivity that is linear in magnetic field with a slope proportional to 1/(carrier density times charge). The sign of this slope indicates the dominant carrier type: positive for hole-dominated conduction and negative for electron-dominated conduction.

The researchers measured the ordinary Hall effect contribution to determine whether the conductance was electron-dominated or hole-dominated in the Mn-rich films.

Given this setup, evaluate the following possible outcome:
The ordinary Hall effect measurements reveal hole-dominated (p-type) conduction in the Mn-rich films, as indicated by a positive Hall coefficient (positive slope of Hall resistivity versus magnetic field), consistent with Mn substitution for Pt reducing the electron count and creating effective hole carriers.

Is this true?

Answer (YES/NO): YES